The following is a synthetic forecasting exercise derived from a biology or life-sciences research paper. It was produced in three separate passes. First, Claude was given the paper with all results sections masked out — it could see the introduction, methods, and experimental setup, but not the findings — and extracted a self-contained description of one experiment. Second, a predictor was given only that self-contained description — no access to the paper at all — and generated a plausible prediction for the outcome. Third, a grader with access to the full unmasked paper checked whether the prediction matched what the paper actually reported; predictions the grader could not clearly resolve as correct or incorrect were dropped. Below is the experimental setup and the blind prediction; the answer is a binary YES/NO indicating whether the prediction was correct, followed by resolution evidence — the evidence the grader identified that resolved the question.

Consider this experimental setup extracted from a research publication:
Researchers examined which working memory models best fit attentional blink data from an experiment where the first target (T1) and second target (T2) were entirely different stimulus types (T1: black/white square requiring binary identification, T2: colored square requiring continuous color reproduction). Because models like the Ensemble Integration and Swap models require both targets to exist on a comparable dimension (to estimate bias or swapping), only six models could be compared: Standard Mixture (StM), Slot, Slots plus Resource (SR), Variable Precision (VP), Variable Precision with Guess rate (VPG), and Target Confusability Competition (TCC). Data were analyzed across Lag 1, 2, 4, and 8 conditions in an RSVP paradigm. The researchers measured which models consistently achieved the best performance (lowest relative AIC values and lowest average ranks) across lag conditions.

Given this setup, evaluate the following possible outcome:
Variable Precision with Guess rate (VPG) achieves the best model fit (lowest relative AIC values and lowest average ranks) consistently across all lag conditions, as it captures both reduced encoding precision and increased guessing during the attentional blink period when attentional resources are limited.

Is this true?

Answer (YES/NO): NO